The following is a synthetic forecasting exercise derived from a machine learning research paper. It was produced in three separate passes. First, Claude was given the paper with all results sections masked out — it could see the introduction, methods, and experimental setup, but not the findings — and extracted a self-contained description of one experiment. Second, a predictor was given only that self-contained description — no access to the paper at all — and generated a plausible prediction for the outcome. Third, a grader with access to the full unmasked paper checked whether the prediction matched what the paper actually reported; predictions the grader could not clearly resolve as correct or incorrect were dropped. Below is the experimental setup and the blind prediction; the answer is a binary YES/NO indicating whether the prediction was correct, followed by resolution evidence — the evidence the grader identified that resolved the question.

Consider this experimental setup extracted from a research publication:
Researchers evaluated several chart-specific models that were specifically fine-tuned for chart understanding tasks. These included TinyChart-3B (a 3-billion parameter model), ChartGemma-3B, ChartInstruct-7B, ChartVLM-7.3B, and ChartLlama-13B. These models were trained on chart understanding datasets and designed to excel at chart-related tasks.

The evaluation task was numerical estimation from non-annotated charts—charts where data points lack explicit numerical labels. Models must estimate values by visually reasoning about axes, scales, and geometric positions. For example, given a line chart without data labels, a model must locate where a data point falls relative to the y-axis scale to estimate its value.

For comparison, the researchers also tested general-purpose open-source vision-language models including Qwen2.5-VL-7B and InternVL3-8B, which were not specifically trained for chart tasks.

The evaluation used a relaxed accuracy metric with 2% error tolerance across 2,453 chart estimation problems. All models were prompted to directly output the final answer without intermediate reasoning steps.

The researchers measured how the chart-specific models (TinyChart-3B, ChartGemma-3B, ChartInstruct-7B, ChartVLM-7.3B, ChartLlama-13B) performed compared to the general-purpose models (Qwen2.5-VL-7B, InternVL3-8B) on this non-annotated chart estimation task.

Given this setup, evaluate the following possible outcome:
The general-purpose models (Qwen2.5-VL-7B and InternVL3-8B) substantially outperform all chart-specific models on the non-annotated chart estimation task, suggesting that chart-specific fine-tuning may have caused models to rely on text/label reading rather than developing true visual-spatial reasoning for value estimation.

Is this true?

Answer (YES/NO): YES